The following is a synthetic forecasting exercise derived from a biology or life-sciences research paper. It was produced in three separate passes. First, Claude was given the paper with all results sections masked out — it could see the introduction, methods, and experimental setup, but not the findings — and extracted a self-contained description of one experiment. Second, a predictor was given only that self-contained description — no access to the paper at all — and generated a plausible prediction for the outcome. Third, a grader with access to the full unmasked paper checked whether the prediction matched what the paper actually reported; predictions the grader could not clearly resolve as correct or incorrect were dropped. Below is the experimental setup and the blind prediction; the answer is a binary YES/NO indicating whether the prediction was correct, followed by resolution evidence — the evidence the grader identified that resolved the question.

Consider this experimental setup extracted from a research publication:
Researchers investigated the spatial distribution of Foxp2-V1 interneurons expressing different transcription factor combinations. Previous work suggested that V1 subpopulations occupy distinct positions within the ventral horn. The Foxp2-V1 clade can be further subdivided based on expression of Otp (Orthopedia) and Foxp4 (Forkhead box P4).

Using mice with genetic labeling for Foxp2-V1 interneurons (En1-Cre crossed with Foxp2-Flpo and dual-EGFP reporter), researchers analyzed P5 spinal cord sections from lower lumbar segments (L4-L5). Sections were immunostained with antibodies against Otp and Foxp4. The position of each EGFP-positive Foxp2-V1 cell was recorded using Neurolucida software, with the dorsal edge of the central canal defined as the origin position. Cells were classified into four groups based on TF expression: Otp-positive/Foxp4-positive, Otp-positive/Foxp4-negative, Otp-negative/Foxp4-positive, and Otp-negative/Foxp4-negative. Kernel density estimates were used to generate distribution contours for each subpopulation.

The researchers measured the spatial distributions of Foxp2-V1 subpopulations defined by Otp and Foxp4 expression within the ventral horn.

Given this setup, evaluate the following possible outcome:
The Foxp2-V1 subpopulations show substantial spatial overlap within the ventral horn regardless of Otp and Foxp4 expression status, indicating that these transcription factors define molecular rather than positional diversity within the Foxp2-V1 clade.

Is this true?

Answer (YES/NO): NO